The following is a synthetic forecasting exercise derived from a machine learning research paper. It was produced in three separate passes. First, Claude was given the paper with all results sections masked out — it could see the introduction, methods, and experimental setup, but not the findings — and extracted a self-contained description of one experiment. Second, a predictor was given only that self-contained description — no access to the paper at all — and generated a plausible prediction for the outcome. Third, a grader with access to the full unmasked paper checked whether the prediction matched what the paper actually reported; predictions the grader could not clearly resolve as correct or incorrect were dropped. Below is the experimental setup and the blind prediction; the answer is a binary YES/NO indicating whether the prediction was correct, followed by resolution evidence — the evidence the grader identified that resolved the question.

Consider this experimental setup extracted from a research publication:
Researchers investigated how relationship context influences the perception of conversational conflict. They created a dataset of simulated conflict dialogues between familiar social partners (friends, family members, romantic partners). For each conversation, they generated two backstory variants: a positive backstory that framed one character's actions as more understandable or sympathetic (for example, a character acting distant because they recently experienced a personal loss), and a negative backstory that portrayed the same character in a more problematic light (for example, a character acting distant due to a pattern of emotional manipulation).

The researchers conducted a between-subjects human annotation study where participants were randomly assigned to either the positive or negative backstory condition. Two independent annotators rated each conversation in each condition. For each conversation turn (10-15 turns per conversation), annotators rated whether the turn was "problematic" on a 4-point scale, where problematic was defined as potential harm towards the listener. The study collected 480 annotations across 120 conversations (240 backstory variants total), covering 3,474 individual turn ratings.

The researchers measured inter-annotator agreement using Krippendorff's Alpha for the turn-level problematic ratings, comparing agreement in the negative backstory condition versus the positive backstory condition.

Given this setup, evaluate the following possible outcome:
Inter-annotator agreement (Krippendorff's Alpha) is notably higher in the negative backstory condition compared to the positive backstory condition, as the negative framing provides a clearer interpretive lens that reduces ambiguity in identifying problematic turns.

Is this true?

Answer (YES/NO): YES